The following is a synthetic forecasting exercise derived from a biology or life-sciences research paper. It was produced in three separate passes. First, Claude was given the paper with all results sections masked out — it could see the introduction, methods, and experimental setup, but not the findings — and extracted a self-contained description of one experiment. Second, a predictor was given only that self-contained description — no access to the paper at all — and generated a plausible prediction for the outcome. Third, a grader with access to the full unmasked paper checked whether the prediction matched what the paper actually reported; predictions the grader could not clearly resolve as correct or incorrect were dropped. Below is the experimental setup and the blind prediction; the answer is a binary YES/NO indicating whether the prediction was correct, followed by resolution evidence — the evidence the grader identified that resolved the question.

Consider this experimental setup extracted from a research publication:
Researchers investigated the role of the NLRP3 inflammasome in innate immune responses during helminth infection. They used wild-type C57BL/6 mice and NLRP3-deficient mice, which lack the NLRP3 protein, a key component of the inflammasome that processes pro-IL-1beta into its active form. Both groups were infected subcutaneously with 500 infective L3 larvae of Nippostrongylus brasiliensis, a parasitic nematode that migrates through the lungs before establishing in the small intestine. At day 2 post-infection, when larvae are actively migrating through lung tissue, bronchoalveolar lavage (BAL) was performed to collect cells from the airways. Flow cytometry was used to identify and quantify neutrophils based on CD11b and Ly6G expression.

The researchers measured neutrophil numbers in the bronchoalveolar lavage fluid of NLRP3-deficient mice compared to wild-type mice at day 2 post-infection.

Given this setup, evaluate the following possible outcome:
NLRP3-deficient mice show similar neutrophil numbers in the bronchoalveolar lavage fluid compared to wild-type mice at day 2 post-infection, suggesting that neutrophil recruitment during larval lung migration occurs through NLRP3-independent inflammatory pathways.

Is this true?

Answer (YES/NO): NO